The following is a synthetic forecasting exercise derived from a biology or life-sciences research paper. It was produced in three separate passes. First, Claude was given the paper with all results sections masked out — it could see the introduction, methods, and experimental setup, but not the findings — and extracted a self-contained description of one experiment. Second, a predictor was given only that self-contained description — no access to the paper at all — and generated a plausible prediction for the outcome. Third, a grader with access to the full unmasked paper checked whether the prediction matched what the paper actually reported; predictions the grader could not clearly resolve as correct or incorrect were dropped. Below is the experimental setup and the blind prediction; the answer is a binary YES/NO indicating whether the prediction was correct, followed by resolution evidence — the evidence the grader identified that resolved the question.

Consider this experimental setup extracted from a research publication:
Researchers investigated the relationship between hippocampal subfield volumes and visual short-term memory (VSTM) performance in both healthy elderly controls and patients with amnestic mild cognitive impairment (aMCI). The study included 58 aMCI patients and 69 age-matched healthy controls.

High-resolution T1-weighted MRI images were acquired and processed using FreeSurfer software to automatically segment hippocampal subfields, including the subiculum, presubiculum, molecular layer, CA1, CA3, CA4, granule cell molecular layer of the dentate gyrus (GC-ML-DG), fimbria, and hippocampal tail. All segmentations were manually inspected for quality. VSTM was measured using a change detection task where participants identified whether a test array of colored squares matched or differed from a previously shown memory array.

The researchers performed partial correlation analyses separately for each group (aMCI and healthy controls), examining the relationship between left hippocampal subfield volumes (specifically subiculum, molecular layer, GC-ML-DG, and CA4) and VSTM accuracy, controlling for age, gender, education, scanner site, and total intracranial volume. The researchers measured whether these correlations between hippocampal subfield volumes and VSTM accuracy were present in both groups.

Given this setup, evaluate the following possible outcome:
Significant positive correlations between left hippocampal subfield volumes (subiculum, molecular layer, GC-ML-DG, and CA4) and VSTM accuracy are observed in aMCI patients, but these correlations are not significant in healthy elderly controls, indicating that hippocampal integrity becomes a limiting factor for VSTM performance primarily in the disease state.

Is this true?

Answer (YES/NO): NO